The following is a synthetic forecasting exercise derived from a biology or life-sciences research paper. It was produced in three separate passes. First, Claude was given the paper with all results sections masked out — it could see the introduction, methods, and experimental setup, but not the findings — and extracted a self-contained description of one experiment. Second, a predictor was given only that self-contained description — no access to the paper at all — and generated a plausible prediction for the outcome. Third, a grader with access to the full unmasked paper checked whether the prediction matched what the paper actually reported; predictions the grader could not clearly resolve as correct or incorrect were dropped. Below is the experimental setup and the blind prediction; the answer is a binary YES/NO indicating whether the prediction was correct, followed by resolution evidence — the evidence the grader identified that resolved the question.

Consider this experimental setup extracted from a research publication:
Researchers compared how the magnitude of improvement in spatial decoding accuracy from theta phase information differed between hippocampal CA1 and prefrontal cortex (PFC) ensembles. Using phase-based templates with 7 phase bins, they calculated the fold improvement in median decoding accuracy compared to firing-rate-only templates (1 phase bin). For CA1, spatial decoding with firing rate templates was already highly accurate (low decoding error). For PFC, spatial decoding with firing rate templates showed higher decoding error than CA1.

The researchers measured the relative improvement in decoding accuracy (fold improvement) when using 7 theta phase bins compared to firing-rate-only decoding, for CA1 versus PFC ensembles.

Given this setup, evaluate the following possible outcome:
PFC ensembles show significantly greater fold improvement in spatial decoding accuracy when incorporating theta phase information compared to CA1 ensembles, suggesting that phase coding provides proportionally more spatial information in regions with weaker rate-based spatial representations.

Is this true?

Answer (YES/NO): YES